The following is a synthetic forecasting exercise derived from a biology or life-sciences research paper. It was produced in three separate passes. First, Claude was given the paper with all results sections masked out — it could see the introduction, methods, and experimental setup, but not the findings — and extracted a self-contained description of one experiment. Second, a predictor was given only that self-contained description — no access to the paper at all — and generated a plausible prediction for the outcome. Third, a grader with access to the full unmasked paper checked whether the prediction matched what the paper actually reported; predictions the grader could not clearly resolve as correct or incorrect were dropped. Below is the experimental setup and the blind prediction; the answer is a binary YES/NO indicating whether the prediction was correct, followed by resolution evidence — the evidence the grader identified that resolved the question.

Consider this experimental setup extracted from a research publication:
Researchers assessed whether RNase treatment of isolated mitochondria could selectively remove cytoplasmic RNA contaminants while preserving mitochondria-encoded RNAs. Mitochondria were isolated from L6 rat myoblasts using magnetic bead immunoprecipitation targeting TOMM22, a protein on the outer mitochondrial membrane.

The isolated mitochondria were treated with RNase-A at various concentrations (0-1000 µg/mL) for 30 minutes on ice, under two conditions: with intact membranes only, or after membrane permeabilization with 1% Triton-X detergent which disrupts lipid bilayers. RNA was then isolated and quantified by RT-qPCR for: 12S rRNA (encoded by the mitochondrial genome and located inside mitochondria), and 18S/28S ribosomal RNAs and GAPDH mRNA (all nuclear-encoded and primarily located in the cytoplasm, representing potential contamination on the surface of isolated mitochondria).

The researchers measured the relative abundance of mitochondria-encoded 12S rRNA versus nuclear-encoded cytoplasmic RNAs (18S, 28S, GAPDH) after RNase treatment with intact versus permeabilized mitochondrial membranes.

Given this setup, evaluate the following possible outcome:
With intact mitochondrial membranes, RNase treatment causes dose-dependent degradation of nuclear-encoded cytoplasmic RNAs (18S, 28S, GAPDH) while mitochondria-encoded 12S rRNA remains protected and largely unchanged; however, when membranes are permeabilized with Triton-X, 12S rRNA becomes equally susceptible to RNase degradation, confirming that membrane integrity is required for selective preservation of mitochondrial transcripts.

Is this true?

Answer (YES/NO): YES